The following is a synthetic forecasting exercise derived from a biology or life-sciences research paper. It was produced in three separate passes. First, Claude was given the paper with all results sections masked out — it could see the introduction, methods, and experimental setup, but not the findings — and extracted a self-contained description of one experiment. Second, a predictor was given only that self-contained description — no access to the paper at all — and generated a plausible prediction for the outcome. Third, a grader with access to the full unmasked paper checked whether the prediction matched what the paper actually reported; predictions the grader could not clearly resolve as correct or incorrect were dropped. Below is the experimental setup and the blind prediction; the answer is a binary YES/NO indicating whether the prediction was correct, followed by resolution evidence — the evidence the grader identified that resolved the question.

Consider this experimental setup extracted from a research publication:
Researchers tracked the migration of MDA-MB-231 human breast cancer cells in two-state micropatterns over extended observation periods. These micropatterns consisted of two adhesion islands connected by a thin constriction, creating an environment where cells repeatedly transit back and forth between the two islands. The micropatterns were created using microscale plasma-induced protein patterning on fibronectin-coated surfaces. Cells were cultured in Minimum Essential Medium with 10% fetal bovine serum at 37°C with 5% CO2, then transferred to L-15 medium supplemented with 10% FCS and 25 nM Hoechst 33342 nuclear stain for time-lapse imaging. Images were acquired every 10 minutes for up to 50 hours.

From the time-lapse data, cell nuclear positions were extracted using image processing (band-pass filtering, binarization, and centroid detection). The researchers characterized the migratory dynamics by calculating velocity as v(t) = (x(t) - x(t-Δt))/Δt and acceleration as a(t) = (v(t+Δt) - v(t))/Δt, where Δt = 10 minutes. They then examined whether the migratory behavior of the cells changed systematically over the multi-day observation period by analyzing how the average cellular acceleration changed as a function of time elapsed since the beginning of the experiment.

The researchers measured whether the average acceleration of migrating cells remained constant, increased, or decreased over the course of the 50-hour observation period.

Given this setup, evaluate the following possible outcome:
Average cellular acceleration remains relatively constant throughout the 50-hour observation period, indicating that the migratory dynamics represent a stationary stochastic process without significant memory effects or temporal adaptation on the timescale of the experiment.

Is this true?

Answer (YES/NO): NO